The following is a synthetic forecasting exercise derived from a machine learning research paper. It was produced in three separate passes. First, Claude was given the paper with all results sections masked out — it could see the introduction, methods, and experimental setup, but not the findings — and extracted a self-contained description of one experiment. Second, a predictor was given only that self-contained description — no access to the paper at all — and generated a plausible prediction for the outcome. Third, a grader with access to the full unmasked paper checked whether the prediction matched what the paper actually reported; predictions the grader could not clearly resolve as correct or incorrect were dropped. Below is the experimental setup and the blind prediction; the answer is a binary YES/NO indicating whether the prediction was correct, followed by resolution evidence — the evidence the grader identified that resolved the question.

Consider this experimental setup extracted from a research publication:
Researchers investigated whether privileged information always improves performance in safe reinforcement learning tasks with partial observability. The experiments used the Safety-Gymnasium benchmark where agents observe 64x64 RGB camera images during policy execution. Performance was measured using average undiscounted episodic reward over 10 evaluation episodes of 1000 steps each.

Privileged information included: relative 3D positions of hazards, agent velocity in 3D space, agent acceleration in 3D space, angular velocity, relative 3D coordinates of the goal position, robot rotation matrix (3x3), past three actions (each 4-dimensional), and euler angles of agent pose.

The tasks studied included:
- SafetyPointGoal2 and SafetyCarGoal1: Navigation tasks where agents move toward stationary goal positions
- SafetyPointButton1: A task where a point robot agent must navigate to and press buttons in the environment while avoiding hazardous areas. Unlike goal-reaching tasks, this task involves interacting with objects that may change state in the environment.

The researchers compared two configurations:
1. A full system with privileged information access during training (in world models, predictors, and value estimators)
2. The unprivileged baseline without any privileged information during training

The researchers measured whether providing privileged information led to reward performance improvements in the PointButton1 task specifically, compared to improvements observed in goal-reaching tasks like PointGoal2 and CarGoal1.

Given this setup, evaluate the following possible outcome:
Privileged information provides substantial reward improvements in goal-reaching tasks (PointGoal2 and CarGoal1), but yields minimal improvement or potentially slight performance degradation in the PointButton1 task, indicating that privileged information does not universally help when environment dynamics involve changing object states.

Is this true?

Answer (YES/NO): YES